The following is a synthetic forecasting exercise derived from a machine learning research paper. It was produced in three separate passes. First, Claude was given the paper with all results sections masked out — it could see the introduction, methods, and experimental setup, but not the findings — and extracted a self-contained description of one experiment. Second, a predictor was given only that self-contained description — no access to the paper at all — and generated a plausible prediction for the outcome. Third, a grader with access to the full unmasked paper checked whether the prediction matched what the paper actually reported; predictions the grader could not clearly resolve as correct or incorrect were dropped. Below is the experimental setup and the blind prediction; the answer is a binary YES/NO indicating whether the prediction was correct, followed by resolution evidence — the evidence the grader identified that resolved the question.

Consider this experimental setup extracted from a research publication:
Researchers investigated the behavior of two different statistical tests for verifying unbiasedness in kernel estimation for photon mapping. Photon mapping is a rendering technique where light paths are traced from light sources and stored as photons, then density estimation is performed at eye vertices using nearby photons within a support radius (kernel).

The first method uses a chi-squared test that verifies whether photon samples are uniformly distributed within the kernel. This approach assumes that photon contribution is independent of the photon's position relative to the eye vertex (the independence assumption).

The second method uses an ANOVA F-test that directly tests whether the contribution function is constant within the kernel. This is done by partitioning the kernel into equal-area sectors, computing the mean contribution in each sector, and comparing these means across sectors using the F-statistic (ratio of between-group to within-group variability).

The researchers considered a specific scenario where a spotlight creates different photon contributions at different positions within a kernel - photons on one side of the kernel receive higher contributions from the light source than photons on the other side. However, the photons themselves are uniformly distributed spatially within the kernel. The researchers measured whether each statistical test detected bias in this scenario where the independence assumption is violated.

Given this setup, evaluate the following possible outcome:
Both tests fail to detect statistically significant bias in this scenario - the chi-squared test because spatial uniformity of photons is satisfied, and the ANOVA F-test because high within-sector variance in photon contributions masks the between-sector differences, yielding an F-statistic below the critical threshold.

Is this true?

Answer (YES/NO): NO